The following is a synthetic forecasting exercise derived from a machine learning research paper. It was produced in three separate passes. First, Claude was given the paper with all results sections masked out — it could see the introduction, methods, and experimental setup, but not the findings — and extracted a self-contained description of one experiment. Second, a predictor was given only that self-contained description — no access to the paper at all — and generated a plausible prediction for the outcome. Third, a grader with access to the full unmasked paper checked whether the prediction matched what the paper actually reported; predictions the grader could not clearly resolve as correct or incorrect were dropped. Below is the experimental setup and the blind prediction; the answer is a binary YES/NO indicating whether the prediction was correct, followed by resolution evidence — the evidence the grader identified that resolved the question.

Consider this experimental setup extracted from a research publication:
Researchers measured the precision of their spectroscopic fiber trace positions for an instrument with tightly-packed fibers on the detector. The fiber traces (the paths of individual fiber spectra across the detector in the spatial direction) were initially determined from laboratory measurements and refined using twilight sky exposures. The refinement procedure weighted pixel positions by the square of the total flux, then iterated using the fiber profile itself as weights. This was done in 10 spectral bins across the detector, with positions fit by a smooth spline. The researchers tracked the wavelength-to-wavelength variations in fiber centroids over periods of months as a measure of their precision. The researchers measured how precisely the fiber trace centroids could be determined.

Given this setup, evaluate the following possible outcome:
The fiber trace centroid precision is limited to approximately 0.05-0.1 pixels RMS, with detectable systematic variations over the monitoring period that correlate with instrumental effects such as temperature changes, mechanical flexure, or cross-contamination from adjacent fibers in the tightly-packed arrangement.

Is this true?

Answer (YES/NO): NO